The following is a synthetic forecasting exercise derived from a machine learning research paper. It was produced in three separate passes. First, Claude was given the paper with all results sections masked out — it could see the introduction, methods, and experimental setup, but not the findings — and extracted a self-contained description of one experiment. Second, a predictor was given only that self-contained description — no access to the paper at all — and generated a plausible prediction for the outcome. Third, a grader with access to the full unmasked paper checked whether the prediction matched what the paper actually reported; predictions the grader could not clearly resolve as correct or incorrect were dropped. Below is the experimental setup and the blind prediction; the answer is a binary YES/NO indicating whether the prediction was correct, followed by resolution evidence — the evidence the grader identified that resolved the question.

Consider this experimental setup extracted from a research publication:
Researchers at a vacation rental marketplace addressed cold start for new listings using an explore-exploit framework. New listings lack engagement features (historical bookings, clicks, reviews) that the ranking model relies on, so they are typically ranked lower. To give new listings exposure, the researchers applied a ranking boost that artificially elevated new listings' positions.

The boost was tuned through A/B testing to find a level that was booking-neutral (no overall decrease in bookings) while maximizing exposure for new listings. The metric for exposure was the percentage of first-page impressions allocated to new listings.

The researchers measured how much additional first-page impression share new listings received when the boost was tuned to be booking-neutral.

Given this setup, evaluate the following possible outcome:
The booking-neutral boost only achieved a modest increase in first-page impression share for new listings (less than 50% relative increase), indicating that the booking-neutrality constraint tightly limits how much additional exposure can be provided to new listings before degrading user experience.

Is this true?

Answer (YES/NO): YES